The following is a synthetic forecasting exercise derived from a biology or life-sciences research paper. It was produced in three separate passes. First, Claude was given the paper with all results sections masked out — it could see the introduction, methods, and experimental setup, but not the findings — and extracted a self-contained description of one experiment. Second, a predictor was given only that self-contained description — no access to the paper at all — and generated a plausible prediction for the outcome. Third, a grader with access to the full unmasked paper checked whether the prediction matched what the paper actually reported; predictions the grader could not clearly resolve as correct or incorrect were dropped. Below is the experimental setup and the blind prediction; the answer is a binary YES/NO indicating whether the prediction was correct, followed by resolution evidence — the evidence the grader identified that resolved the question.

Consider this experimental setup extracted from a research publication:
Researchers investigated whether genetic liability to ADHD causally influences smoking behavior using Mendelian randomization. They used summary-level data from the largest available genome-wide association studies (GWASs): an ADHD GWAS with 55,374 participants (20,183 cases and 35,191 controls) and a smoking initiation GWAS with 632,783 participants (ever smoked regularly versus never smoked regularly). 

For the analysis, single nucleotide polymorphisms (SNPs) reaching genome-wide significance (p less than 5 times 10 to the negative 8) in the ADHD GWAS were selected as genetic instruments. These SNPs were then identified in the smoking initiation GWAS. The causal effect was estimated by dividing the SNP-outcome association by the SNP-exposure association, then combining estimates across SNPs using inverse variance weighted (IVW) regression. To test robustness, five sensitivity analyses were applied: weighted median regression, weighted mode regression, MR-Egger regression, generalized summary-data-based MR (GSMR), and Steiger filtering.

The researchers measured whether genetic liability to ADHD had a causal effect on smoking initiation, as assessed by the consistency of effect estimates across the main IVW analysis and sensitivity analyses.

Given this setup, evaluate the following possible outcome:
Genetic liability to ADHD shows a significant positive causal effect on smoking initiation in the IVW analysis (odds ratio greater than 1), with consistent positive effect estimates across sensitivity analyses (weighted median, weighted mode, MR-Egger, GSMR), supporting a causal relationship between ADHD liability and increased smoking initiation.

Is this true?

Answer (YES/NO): NO